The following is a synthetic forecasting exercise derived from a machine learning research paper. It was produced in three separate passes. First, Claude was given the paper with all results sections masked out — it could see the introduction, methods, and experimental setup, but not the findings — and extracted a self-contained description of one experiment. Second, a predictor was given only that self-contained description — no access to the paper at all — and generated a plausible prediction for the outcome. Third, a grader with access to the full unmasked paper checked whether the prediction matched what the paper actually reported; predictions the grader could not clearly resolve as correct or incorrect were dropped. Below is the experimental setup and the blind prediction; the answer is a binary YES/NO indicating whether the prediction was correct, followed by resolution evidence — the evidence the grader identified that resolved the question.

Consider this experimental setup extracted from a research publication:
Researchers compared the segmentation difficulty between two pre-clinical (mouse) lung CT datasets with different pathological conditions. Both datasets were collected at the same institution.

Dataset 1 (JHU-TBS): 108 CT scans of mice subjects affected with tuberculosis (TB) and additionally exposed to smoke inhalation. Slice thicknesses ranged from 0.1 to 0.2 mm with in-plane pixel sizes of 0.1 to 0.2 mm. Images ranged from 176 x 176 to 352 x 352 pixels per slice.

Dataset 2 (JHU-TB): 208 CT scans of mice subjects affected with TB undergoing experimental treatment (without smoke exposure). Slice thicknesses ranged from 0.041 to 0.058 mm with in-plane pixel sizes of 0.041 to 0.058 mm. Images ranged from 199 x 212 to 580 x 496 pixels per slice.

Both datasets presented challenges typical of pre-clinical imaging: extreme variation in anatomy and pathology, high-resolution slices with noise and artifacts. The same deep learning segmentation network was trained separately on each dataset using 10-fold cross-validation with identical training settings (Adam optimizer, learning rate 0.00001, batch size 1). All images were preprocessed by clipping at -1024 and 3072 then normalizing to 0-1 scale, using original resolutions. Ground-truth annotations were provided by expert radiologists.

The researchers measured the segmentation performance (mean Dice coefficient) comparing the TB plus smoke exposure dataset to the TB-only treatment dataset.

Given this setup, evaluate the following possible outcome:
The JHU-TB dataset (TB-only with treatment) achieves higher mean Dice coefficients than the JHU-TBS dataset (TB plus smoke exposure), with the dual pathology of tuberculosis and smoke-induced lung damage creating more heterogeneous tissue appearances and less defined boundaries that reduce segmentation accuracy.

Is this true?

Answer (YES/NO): NO